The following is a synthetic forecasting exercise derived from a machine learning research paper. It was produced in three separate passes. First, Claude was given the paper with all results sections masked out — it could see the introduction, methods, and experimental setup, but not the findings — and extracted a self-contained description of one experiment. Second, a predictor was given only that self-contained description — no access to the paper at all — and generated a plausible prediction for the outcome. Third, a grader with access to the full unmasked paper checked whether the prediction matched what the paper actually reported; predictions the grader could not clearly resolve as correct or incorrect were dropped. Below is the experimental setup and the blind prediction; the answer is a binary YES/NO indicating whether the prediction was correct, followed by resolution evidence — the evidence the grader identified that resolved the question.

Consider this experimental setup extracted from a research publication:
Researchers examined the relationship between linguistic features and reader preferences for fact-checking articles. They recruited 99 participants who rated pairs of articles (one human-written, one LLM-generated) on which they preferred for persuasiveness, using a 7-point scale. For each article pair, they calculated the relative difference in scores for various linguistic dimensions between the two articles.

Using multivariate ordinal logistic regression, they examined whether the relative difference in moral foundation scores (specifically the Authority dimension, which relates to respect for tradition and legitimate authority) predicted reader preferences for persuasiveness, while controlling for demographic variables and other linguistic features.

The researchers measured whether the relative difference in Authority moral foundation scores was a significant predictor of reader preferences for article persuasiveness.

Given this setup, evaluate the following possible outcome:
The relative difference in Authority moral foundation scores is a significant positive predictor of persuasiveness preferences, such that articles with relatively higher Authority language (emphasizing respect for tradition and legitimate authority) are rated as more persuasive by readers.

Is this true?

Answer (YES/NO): NO